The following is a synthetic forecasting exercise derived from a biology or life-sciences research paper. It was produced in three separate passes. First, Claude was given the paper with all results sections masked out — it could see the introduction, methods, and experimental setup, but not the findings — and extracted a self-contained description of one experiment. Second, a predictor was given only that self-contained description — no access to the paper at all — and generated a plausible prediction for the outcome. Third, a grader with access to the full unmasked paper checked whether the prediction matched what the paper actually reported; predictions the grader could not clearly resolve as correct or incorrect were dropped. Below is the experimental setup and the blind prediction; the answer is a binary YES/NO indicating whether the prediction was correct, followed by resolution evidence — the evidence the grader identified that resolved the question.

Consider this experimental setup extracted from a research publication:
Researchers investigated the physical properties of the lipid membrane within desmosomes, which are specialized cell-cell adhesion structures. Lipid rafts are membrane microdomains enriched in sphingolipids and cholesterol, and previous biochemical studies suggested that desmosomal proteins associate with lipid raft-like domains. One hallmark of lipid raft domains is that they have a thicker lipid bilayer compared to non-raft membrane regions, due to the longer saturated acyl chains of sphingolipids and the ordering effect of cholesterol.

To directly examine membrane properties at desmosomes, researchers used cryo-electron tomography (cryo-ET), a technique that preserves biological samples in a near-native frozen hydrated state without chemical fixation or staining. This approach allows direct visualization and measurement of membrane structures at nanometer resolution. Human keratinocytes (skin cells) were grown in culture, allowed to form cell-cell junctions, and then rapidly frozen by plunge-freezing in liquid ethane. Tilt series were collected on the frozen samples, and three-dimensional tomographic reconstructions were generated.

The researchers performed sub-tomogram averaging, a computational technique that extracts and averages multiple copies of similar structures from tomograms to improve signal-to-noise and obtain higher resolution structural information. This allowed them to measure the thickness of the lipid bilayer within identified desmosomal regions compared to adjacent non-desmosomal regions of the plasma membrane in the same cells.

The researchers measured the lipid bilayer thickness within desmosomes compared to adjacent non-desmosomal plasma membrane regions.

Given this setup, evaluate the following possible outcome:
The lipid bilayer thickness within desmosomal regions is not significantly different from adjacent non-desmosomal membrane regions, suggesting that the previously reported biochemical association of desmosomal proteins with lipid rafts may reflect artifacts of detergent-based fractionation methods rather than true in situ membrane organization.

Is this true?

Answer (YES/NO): NO